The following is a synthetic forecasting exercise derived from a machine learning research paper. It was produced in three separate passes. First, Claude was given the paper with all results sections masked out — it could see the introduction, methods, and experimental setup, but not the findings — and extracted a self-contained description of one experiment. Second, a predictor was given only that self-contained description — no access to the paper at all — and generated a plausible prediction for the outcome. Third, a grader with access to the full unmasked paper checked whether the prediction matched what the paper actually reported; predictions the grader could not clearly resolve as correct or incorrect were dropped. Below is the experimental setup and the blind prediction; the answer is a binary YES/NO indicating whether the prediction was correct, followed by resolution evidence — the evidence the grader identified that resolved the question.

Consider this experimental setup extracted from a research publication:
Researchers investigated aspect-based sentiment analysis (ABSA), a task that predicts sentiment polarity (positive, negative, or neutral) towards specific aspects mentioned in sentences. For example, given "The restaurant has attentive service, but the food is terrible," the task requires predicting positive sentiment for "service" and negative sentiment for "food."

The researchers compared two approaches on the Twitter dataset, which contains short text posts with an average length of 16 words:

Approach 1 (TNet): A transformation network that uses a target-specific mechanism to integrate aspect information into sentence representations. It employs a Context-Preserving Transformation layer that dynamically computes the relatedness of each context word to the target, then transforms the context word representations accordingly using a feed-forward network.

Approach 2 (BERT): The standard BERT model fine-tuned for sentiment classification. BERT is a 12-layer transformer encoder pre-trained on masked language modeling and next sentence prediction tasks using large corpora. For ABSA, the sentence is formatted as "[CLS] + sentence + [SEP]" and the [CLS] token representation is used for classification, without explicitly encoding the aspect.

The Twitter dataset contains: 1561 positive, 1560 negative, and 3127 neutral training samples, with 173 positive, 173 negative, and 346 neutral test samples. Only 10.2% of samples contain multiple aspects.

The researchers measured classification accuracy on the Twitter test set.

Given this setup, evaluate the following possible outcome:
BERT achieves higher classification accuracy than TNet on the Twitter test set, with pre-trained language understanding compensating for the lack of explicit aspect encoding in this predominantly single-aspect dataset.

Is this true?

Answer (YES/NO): NO